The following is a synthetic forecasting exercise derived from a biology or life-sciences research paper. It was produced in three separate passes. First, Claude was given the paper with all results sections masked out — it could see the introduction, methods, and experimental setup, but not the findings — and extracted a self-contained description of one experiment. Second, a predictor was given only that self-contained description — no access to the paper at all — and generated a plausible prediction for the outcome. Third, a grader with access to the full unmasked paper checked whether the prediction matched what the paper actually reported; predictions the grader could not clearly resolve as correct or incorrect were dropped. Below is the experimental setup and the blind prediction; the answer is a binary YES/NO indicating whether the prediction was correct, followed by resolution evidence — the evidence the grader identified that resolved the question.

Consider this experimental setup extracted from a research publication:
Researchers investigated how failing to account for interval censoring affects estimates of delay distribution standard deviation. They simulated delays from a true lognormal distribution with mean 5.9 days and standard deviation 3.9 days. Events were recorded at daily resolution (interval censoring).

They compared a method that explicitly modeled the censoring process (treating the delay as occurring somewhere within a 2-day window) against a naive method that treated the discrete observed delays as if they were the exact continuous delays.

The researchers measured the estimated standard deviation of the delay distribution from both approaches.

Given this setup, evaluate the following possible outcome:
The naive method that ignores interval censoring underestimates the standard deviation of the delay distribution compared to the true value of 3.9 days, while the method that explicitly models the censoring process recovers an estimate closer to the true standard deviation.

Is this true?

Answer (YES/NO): NO